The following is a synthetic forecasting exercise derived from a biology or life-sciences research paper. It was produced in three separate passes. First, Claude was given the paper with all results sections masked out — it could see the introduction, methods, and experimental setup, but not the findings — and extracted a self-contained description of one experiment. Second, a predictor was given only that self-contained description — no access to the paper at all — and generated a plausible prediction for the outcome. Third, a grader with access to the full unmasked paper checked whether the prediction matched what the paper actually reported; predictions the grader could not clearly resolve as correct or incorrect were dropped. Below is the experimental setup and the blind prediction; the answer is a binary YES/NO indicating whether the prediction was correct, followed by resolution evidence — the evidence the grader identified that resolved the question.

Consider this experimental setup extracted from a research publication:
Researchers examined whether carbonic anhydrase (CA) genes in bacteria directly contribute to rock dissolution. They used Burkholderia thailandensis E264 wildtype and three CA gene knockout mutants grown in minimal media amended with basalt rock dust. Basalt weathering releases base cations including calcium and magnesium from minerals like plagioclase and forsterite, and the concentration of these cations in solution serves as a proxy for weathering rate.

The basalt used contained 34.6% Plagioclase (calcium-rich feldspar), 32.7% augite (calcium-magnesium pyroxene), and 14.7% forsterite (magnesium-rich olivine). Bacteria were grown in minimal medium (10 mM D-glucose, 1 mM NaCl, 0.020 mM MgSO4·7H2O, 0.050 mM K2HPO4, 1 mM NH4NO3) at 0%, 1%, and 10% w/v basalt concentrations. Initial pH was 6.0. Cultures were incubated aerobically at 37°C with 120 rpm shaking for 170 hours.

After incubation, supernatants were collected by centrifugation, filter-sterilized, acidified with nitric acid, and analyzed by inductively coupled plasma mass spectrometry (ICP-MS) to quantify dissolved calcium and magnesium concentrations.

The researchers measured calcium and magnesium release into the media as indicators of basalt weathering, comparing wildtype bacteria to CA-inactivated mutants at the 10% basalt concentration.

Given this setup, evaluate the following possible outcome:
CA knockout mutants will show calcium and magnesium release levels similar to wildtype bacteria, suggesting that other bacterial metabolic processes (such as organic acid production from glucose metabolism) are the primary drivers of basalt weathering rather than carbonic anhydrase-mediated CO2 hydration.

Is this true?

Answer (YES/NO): YES